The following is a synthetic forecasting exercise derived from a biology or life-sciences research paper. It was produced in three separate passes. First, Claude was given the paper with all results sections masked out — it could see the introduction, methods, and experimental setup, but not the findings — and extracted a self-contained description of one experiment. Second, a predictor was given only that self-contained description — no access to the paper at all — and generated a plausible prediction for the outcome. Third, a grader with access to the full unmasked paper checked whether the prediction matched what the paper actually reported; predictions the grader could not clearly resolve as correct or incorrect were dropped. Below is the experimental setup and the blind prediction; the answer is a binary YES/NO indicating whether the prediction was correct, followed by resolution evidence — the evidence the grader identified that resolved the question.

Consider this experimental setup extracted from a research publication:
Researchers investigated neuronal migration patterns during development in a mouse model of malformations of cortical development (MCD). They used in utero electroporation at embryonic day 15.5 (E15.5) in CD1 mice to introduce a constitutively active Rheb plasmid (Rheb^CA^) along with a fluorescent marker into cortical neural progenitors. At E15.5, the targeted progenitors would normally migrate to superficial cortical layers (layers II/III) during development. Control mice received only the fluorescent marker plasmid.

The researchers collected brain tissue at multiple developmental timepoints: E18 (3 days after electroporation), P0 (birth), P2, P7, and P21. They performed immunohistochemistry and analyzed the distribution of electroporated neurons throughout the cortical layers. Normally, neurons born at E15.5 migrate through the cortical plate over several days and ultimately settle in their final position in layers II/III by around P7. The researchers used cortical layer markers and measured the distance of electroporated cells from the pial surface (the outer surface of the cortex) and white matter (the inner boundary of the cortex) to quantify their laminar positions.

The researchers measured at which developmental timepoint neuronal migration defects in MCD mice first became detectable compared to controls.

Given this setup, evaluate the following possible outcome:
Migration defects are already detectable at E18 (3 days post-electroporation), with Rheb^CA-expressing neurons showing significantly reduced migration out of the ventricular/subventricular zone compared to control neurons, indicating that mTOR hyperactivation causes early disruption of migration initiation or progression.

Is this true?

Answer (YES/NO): NO